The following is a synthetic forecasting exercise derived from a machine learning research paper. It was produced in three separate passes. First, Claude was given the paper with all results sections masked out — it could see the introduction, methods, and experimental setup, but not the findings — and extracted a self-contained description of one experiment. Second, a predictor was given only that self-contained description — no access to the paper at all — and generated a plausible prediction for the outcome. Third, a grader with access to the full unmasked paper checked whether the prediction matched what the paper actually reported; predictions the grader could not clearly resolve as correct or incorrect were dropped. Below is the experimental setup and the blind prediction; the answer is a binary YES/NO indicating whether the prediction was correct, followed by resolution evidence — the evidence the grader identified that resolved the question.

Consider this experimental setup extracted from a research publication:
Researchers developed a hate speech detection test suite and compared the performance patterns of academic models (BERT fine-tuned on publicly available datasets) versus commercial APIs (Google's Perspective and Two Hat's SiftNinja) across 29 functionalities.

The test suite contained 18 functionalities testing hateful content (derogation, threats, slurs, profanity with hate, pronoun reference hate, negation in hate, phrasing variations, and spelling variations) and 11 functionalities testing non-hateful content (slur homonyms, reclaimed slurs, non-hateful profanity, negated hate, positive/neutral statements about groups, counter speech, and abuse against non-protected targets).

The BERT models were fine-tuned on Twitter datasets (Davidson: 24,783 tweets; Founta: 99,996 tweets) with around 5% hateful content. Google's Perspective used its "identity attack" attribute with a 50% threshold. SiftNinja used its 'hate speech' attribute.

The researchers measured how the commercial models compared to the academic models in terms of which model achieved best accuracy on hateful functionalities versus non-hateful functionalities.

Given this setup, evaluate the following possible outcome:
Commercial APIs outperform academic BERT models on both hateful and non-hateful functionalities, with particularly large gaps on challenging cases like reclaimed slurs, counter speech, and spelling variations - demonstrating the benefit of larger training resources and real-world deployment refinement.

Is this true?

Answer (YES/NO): NO